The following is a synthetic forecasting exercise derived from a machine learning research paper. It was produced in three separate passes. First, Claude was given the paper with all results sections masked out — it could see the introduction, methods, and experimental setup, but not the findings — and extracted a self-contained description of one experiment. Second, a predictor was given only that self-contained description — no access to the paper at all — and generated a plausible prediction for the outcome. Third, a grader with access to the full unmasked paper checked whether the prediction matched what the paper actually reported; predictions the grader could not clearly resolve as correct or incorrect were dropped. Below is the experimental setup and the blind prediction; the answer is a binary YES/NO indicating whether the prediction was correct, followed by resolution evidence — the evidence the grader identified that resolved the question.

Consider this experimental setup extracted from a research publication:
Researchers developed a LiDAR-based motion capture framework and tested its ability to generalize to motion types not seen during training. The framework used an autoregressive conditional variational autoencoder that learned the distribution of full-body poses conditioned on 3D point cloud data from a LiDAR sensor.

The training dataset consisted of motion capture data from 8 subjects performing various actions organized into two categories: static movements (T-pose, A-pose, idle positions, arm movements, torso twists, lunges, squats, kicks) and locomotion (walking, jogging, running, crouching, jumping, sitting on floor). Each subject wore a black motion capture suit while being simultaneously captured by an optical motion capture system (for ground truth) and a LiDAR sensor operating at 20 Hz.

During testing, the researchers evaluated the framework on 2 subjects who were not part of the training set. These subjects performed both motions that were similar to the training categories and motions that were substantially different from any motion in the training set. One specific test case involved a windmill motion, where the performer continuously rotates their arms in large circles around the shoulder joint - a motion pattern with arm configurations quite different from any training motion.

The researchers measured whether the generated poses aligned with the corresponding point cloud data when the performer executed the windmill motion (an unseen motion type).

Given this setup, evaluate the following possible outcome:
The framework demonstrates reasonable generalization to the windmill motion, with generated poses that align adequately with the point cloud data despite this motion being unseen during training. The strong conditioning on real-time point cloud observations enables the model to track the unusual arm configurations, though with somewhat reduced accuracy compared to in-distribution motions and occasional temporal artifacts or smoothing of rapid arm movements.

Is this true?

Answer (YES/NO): NO